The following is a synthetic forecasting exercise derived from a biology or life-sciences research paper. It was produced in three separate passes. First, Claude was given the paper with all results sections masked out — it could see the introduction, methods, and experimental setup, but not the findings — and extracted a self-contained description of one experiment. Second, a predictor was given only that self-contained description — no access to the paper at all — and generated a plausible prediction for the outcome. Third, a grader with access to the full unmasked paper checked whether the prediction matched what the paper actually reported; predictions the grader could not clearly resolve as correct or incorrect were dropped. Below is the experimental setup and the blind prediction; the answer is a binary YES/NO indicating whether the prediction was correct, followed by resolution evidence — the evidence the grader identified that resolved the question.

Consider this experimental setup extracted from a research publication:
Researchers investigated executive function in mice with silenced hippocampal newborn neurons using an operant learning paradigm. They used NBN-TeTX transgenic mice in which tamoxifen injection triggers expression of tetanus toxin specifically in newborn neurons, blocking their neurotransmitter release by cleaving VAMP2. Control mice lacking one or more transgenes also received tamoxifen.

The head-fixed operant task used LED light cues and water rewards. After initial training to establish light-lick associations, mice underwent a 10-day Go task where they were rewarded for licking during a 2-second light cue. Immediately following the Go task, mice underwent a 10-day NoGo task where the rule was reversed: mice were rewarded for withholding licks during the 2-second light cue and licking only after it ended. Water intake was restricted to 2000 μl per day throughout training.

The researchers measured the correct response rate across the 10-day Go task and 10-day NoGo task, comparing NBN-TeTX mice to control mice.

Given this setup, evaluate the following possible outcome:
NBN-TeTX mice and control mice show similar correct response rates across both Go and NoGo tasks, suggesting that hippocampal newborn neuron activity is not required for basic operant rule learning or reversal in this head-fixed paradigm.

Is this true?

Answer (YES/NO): NO